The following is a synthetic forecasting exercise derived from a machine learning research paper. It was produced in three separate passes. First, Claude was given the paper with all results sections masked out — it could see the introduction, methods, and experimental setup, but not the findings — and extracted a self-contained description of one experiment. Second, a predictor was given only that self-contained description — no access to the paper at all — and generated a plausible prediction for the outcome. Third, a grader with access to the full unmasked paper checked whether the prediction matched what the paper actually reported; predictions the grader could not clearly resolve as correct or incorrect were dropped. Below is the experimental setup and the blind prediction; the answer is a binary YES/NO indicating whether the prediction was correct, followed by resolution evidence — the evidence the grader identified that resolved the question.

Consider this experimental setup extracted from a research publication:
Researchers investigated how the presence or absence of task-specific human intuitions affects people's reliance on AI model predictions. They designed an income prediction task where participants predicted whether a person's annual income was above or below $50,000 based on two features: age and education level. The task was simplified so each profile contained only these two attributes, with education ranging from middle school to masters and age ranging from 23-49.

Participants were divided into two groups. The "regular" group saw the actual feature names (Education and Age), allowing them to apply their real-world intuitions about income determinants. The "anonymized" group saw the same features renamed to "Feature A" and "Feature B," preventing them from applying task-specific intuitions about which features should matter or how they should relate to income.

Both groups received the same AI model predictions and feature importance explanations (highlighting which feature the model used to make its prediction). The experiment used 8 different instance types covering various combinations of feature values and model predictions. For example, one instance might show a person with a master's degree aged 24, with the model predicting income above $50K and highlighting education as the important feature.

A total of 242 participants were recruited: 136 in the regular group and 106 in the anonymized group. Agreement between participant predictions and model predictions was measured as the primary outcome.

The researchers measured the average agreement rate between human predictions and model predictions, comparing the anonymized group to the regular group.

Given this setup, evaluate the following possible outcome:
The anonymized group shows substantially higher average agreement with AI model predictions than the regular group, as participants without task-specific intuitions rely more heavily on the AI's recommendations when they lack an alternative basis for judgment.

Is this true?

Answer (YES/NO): YES